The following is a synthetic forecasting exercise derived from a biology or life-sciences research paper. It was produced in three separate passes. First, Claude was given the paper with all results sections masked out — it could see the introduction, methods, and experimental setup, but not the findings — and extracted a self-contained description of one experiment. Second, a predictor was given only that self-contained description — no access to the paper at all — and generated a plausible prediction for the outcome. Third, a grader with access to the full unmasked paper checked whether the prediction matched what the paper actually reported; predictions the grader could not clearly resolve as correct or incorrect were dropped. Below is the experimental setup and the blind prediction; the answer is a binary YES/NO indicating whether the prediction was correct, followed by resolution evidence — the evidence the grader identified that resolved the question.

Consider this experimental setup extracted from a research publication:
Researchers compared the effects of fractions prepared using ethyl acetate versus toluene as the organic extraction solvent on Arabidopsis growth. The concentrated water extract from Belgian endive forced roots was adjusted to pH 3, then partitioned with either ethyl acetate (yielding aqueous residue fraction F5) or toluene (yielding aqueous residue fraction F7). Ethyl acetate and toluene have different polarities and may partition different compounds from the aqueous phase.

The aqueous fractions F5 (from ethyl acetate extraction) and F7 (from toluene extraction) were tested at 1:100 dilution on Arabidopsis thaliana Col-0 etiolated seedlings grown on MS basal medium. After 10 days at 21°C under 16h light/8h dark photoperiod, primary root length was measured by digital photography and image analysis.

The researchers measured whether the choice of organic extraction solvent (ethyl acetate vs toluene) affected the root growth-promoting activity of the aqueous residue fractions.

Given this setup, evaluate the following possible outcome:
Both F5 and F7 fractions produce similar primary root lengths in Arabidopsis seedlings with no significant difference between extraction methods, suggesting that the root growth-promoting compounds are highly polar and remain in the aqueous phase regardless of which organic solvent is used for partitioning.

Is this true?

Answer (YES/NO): YES